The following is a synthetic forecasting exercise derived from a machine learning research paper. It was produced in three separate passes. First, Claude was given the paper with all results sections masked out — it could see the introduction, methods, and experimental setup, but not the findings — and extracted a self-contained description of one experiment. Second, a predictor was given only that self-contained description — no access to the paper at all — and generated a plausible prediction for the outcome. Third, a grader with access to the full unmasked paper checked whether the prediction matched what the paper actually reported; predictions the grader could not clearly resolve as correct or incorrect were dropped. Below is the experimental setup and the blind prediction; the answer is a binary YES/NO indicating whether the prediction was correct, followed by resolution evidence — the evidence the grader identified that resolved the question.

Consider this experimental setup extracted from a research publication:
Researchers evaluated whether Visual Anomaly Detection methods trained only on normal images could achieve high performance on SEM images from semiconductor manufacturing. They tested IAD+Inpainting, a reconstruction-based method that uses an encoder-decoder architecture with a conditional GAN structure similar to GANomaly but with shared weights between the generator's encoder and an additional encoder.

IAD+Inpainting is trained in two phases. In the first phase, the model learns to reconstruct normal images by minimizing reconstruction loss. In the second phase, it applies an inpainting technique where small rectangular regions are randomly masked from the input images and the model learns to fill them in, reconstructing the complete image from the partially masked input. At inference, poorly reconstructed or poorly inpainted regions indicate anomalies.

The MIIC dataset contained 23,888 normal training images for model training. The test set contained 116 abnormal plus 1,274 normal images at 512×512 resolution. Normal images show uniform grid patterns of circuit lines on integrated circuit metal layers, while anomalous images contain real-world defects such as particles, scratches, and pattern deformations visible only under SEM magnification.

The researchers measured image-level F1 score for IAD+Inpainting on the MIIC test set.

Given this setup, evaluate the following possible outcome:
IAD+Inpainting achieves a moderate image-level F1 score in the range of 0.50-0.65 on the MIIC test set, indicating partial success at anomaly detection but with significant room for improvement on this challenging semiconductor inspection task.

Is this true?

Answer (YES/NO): NO